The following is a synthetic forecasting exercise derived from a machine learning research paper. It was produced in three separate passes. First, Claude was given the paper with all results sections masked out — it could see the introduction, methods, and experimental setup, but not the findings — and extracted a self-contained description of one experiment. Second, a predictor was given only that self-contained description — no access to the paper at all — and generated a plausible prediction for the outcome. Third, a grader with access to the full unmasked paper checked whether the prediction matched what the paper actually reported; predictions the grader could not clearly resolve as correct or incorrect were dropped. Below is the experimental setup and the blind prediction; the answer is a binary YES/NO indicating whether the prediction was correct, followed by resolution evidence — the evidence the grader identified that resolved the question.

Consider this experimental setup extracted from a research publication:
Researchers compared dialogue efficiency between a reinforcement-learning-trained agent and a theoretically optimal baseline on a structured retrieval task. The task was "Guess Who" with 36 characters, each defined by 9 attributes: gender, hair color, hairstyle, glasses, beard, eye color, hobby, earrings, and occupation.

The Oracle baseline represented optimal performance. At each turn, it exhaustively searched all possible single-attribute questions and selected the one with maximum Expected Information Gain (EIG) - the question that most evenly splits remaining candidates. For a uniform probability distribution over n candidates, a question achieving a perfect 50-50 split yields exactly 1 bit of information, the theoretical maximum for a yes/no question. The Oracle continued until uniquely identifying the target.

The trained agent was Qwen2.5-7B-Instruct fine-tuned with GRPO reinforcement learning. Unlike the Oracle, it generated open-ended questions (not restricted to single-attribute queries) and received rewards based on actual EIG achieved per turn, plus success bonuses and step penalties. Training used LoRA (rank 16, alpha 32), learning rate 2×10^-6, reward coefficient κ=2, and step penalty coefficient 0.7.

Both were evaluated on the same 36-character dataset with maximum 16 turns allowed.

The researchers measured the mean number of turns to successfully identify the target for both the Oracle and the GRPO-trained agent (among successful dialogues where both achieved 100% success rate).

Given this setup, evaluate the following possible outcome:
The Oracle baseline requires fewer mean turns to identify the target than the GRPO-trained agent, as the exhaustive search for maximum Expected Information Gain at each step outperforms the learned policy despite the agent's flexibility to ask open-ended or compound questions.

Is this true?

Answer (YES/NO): YES